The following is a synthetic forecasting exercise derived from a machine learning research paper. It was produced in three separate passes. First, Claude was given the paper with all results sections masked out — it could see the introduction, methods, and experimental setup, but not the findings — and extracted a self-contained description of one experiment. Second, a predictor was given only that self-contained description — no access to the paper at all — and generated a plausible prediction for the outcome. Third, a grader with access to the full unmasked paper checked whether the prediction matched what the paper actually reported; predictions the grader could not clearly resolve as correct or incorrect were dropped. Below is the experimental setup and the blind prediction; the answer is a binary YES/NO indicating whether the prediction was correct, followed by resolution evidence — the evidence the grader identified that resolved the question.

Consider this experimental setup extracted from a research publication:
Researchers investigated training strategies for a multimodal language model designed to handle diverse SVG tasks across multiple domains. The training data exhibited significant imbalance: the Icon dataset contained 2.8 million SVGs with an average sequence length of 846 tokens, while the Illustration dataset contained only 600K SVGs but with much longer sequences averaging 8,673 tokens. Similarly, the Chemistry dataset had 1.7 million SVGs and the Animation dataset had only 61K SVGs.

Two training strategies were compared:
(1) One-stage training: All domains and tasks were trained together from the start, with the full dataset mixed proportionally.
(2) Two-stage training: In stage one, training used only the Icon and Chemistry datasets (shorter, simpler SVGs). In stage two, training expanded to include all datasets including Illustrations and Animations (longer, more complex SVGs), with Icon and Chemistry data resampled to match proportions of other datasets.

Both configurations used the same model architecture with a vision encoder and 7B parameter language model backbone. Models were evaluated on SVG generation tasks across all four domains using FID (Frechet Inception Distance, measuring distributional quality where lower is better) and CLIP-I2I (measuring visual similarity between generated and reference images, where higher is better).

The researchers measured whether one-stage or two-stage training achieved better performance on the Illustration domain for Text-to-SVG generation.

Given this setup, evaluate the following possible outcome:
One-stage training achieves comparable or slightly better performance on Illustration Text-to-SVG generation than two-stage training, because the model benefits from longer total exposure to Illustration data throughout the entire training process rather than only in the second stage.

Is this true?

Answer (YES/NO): NO